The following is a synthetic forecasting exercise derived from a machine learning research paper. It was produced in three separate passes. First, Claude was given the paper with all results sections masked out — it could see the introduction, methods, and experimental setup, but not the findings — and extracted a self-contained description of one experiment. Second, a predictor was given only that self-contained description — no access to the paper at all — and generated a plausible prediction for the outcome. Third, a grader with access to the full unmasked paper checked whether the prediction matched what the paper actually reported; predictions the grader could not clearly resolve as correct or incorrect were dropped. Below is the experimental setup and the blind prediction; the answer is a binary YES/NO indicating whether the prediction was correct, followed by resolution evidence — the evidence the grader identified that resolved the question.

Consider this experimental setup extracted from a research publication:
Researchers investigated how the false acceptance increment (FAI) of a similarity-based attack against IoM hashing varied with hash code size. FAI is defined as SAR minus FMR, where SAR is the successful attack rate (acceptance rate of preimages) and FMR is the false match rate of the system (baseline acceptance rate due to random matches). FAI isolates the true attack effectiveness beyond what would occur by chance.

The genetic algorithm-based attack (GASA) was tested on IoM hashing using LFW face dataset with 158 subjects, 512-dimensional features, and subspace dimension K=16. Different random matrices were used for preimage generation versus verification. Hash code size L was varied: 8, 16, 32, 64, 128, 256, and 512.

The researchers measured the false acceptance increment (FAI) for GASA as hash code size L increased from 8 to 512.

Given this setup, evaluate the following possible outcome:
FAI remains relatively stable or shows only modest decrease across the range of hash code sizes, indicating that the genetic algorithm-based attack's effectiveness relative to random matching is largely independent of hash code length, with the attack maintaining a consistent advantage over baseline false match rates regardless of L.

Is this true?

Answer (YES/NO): NO